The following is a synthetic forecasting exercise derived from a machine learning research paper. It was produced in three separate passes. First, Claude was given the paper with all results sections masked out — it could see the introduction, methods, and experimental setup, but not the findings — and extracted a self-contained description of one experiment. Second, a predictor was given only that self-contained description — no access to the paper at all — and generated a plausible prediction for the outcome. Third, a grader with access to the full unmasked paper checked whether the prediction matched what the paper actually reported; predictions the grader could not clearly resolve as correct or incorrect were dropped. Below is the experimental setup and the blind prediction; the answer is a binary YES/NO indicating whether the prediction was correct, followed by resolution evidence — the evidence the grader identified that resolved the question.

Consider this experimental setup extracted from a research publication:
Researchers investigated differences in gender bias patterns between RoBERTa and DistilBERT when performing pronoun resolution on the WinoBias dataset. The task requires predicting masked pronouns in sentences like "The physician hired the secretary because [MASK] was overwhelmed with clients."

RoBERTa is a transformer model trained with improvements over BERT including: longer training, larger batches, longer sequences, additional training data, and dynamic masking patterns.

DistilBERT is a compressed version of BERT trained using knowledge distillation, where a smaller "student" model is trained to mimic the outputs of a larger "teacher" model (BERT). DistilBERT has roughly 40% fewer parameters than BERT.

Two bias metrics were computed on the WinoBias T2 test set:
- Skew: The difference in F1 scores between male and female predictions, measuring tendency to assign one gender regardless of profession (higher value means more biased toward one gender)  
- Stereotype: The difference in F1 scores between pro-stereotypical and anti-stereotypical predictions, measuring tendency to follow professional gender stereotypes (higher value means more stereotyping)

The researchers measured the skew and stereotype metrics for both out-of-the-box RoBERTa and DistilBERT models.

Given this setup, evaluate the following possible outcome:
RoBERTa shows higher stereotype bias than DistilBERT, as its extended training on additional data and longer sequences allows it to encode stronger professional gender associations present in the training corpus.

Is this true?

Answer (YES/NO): YES